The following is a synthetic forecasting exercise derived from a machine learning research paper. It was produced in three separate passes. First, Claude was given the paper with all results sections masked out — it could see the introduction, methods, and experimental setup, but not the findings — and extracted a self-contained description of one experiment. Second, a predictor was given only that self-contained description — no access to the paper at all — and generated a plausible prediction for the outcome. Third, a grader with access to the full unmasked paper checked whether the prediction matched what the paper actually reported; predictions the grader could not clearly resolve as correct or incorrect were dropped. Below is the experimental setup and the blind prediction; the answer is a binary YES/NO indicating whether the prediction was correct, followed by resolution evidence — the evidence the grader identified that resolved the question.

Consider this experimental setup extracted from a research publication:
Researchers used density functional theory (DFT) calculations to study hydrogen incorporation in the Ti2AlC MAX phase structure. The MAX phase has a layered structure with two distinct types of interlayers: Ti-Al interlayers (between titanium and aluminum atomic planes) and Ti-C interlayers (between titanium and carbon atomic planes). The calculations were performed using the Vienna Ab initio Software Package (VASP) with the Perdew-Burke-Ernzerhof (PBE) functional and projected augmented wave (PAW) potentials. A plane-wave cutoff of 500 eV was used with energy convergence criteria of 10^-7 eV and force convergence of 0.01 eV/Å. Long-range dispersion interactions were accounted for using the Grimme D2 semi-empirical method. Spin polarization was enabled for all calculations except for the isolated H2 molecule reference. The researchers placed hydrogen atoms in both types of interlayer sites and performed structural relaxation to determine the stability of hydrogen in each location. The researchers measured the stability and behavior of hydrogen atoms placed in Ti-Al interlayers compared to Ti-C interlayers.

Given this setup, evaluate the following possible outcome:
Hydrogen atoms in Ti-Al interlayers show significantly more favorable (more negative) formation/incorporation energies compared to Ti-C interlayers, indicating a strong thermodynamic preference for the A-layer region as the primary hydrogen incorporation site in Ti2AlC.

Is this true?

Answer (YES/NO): YES